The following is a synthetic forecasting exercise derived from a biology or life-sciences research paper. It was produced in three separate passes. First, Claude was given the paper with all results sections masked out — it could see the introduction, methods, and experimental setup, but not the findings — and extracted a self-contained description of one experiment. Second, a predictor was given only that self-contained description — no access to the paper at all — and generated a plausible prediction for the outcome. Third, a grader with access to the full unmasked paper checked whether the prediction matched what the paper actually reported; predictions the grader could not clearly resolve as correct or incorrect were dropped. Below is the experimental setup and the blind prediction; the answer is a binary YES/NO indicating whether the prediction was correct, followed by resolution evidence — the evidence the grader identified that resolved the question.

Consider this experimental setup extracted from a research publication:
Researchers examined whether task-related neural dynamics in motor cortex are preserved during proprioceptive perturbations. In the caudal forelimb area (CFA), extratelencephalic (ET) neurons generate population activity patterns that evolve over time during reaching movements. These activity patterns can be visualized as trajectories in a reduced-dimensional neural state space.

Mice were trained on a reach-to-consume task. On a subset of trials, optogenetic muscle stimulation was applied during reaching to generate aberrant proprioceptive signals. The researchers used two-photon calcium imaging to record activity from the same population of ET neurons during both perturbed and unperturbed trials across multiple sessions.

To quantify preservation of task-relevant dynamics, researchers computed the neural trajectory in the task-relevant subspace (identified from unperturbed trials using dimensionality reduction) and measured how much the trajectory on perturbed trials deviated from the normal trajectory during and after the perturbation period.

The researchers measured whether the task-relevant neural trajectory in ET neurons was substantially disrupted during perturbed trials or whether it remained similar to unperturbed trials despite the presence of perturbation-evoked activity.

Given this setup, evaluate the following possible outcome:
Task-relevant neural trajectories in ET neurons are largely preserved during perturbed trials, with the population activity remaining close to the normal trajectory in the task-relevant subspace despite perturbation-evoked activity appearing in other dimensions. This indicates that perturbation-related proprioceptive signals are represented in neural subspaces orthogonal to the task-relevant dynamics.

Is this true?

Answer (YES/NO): YES